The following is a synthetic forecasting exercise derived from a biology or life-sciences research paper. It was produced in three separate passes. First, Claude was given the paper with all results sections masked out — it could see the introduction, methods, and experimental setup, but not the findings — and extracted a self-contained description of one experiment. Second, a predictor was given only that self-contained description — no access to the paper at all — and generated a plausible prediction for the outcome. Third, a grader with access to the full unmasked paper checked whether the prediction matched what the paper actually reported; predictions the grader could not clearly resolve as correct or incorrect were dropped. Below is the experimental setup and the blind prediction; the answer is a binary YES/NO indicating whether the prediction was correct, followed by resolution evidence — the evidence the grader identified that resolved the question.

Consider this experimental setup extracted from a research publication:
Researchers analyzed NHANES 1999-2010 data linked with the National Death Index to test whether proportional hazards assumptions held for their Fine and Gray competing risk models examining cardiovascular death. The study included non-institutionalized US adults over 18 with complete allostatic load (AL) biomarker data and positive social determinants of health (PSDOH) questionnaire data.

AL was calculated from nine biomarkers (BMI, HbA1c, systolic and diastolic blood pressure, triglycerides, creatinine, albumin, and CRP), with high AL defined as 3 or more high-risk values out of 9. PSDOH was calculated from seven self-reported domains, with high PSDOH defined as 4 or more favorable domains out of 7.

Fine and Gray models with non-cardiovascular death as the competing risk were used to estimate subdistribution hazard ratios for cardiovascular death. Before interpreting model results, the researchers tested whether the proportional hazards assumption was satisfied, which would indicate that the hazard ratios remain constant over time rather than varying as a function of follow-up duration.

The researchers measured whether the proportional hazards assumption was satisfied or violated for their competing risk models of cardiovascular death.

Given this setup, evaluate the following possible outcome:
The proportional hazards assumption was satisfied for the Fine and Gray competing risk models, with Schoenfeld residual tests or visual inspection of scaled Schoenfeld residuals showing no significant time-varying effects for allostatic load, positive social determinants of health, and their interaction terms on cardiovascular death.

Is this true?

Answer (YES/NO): NO